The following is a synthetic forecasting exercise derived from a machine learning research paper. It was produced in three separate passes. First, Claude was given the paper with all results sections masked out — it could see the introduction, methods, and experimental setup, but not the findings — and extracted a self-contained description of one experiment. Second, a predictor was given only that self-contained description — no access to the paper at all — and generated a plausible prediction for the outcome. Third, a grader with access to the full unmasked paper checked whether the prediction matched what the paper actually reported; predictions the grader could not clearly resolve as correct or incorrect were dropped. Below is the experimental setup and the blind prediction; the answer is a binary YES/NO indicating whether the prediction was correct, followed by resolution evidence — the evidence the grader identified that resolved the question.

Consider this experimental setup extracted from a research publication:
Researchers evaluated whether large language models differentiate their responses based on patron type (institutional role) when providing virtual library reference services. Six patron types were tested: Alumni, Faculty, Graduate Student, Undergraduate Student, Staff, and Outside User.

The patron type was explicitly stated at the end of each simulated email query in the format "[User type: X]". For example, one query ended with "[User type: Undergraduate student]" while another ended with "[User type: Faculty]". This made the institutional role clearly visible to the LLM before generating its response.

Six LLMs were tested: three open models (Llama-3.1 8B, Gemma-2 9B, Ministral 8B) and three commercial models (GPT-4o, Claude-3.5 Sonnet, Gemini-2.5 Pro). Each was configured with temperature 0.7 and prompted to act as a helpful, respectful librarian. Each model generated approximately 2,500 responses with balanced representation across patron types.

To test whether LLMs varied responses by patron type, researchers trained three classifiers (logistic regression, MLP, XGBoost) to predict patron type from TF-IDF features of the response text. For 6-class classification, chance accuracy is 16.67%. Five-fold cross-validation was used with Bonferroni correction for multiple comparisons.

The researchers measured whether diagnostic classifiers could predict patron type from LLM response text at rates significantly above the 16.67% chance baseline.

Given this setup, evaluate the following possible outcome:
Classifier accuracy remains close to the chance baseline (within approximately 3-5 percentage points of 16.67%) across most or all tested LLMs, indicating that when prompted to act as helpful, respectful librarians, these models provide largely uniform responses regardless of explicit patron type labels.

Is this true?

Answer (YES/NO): NO